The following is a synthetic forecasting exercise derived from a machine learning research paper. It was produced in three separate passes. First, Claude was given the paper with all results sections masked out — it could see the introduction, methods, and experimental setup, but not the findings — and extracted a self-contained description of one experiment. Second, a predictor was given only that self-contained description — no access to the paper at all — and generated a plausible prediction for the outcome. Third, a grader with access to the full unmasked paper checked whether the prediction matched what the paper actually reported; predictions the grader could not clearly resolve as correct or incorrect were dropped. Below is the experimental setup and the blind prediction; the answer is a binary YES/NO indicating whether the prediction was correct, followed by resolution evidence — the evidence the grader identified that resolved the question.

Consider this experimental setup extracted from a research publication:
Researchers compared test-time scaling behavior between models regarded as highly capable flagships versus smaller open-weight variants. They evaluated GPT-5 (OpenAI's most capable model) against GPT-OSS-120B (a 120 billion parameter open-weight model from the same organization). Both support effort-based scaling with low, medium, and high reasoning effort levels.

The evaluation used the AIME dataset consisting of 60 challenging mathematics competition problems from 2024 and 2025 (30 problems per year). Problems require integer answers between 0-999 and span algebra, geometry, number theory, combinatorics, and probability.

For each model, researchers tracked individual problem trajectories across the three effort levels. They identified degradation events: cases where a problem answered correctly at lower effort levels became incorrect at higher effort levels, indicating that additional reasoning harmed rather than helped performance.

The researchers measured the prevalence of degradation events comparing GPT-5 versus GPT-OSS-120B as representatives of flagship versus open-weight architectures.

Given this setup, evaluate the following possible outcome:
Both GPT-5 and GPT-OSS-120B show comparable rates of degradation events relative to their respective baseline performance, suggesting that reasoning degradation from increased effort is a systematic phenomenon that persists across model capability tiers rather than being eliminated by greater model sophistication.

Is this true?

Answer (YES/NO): NO